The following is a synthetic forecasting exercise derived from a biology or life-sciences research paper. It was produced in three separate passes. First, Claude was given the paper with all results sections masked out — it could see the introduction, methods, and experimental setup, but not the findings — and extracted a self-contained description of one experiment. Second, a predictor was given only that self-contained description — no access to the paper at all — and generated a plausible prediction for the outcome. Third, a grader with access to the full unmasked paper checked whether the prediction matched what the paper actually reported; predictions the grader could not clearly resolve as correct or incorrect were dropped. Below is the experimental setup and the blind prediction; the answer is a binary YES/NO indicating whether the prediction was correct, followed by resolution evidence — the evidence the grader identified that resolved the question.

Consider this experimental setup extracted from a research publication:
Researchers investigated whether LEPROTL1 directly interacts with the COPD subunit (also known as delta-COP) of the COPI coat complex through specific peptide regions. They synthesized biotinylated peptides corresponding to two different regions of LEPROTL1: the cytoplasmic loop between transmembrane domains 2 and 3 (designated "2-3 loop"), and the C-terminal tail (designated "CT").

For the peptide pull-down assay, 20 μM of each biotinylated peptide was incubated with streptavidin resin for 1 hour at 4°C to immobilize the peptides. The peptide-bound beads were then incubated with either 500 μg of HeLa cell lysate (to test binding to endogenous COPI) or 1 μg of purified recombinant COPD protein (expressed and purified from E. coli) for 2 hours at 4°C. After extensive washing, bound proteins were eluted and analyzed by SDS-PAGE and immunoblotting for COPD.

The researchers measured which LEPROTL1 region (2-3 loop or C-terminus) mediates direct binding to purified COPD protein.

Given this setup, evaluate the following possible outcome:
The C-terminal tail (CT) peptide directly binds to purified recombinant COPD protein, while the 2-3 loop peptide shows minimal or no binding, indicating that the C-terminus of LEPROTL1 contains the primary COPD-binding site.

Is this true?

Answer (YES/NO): YES